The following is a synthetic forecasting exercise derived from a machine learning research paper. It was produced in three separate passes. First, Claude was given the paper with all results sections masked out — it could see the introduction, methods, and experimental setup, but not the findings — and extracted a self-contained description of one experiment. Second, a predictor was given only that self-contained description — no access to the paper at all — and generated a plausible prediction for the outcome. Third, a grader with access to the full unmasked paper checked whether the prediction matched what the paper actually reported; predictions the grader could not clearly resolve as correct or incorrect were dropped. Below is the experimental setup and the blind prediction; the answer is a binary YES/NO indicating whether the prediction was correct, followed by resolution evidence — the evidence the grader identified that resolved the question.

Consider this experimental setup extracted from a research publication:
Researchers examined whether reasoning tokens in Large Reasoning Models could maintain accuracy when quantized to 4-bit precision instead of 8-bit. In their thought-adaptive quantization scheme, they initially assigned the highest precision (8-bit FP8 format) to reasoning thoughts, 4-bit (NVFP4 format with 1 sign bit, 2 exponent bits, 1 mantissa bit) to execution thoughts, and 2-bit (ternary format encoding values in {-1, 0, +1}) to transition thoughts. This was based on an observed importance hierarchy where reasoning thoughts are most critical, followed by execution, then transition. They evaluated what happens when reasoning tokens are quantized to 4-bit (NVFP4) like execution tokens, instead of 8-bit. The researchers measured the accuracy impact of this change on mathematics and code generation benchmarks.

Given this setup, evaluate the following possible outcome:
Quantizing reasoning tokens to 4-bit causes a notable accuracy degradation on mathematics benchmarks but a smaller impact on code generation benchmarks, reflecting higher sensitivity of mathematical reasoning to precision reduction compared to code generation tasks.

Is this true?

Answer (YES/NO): NO